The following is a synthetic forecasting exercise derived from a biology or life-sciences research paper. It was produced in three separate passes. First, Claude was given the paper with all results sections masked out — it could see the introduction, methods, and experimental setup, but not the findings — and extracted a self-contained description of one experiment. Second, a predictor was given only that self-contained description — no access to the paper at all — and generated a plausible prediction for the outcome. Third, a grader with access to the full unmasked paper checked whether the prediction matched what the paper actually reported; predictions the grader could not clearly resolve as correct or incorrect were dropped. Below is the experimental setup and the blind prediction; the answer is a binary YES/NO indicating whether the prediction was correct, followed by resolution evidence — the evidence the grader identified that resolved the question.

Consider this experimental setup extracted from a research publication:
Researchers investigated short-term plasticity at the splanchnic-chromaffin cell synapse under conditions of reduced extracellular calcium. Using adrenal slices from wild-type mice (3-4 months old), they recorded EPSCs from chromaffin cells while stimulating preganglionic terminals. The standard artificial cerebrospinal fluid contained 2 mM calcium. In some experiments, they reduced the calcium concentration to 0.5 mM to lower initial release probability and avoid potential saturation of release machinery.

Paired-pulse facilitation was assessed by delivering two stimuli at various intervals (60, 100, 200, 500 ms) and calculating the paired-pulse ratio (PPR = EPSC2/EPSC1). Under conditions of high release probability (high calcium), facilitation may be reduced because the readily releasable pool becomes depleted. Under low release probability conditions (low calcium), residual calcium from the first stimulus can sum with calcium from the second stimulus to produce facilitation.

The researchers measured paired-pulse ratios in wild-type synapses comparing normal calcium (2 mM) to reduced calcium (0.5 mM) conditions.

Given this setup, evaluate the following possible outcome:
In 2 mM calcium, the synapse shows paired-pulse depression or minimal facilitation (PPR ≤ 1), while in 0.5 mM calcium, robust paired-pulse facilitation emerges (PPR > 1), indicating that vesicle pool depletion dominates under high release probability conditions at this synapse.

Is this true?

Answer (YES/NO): NO